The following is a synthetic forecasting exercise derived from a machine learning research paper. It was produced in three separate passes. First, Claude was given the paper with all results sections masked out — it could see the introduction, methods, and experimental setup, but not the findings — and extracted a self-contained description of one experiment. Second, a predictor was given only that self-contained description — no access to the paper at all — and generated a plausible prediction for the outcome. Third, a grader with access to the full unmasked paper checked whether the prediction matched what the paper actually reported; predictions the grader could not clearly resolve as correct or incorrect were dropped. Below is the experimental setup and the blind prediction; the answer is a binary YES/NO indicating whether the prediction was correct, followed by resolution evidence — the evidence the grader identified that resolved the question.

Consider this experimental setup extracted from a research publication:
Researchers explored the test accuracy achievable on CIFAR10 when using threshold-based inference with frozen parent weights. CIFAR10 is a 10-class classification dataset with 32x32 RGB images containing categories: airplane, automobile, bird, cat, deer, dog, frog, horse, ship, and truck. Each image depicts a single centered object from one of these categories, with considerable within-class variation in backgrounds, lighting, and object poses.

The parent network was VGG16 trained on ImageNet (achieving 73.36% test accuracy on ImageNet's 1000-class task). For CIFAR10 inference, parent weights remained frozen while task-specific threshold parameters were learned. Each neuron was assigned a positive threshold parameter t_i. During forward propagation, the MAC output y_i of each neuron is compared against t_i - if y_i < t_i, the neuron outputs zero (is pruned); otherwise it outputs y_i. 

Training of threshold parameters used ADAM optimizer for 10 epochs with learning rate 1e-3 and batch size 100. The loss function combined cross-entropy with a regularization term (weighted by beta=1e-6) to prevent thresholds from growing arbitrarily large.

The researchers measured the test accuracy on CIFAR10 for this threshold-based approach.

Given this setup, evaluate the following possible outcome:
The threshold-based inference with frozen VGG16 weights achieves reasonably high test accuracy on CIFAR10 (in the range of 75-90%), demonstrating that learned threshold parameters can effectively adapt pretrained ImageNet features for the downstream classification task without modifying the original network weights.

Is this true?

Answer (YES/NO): YES